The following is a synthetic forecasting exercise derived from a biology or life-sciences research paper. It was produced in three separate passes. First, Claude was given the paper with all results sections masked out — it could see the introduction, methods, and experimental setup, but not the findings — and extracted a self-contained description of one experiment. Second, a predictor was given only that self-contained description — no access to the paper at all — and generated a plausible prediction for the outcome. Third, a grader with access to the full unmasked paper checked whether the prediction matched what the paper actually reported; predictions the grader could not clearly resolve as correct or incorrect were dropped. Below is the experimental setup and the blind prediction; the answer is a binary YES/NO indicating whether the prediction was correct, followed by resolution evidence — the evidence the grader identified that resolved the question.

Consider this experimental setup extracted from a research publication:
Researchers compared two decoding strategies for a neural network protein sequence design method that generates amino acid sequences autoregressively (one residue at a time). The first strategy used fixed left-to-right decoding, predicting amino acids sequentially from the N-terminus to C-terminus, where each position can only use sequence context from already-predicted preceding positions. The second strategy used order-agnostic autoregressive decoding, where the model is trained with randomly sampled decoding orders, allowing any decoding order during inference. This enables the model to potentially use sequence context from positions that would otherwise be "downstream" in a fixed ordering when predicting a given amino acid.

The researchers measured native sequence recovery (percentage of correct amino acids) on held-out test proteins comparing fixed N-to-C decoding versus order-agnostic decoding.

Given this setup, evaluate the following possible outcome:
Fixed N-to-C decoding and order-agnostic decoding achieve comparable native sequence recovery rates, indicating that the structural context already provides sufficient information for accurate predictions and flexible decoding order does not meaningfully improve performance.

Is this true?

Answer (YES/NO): NO